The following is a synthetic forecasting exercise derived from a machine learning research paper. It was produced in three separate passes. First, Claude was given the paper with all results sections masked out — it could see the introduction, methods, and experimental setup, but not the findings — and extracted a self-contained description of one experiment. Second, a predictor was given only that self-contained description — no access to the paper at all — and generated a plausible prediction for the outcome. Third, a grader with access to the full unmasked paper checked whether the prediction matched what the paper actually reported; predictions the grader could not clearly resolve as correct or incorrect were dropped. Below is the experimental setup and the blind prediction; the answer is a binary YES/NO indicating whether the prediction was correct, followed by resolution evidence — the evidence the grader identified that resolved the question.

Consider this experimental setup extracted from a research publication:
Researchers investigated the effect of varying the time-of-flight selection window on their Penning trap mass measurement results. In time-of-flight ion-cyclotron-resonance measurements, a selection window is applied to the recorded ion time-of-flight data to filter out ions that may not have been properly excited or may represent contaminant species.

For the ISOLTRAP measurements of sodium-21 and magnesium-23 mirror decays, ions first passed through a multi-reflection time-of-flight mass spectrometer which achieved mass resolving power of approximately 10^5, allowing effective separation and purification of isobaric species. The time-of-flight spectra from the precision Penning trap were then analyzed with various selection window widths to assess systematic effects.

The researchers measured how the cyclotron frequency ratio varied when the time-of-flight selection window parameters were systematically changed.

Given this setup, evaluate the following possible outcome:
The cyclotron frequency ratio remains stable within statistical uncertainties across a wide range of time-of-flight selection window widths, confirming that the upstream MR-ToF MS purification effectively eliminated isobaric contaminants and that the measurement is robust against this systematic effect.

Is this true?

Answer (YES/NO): YES